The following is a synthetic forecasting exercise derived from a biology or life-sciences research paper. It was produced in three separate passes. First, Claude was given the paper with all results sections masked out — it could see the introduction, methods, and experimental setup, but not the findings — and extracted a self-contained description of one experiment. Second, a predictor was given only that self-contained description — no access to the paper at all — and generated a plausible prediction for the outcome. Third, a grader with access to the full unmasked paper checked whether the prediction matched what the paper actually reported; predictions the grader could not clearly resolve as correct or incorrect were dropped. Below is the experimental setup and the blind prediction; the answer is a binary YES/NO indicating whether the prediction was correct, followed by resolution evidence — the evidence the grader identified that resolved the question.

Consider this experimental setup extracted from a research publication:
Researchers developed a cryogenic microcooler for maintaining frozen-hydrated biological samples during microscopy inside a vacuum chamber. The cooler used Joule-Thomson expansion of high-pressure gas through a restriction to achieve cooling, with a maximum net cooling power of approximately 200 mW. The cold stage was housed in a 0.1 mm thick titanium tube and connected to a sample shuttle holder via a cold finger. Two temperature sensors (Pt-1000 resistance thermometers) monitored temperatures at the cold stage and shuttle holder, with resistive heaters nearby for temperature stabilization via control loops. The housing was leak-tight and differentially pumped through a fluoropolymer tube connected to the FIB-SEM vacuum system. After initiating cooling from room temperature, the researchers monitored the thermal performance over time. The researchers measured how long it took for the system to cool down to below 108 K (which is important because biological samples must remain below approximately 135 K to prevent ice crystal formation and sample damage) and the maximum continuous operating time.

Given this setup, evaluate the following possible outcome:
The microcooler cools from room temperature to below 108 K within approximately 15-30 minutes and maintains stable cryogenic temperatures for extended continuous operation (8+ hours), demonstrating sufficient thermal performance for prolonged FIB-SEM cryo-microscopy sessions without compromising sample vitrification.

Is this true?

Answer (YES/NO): NO